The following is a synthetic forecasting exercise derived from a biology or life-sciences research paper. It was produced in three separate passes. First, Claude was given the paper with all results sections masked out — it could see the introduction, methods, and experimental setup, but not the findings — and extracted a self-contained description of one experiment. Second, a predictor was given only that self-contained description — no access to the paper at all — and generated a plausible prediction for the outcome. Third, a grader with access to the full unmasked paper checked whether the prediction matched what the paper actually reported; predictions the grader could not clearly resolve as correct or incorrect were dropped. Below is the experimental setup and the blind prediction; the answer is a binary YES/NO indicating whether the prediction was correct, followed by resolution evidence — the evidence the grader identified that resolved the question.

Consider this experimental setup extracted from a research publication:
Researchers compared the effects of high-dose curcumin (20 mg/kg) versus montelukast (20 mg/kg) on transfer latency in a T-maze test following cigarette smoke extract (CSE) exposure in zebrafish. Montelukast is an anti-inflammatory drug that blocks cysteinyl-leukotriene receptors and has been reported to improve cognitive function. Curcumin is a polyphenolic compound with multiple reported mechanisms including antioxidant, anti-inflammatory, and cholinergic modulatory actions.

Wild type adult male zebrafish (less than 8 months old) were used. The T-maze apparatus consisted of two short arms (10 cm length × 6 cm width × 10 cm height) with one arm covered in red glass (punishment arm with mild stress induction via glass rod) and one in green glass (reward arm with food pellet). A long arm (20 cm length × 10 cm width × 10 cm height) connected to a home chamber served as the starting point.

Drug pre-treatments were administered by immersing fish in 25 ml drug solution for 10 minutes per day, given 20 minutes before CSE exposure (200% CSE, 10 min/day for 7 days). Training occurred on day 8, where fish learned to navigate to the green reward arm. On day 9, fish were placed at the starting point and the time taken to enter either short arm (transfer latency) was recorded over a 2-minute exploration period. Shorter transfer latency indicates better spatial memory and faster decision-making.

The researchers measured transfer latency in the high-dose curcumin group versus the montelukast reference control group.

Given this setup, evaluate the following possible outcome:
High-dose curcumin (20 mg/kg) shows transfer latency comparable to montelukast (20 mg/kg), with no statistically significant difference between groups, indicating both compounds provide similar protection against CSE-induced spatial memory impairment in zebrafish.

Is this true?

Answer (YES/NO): YES